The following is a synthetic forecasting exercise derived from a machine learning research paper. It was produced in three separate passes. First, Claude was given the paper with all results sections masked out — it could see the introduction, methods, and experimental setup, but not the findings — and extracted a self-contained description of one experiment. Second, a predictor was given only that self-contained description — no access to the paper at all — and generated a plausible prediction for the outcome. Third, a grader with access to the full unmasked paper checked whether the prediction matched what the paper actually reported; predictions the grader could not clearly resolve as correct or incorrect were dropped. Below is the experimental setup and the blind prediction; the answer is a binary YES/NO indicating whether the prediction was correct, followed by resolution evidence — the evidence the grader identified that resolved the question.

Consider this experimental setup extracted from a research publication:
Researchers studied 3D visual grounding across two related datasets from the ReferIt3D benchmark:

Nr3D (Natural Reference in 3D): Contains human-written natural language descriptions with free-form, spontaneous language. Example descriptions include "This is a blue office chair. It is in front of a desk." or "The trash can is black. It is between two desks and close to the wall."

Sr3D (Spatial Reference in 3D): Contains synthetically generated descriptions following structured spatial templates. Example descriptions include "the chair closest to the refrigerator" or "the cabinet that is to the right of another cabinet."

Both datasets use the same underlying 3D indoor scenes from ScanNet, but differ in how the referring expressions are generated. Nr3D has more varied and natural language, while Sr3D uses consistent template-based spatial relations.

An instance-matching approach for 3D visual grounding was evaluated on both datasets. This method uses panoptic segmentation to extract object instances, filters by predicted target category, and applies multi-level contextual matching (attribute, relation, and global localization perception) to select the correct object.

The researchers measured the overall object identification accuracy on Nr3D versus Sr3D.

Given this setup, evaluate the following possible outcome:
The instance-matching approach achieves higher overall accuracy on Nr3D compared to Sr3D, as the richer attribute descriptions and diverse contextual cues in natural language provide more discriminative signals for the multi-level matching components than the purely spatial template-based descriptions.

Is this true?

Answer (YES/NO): NO